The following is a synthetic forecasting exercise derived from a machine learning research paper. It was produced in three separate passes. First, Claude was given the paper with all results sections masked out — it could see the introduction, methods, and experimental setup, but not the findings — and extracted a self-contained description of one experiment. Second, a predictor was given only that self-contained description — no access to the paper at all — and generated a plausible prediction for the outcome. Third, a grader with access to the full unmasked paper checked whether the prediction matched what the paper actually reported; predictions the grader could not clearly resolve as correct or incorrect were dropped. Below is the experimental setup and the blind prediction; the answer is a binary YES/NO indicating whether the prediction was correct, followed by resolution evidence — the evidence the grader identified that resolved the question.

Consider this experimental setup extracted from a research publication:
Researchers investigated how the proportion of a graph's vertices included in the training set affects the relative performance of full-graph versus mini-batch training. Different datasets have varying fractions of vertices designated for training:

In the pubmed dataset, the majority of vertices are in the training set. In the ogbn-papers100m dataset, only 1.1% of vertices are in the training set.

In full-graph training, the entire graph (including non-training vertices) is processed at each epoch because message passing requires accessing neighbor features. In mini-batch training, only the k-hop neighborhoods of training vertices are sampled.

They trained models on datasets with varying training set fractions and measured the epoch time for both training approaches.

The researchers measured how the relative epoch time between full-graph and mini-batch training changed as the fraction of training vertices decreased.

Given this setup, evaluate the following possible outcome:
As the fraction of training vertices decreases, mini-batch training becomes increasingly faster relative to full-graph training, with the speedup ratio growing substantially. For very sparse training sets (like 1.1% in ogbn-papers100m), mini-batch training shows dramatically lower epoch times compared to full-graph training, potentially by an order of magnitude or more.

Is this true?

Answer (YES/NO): NO